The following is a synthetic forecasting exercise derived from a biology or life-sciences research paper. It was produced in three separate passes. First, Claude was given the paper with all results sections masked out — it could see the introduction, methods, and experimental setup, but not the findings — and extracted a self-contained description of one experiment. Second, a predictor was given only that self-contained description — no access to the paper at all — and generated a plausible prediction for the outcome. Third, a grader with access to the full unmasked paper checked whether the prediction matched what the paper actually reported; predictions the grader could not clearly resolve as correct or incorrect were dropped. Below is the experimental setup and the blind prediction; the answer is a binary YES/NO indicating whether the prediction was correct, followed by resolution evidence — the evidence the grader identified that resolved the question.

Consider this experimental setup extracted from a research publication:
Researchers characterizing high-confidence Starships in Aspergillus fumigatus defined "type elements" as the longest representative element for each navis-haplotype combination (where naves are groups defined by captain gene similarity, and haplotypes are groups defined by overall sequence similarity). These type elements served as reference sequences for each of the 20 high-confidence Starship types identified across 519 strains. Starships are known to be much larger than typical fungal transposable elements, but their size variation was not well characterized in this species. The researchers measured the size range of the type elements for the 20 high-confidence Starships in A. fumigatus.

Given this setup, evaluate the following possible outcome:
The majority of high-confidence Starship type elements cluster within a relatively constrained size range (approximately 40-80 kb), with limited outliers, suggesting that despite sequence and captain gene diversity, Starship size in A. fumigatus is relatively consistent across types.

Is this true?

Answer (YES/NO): NO